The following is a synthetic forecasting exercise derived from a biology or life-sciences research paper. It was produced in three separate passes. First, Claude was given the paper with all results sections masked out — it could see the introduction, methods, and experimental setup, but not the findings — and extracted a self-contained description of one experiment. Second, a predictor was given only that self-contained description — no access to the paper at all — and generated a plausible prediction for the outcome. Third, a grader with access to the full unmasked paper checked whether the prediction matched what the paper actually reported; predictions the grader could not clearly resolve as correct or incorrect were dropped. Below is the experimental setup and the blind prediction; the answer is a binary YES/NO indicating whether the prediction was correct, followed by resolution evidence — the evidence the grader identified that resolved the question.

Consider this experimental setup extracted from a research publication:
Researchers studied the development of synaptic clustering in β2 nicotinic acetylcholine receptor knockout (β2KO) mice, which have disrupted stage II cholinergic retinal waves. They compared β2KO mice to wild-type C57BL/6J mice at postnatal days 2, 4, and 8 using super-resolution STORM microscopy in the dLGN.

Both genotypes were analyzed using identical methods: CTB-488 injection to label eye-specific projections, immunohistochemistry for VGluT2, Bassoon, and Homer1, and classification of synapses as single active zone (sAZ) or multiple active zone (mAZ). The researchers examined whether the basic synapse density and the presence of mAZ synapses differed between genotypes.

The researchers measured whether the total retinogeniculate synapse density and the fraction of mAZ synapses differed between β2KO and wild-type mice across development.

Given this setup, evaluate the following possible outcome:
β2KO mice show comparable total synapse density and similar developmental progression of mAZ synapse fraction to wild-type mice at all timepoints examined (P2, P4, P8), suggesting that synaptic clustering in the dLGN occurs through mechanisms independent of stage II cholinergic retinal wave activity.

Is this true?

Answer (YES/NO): NO